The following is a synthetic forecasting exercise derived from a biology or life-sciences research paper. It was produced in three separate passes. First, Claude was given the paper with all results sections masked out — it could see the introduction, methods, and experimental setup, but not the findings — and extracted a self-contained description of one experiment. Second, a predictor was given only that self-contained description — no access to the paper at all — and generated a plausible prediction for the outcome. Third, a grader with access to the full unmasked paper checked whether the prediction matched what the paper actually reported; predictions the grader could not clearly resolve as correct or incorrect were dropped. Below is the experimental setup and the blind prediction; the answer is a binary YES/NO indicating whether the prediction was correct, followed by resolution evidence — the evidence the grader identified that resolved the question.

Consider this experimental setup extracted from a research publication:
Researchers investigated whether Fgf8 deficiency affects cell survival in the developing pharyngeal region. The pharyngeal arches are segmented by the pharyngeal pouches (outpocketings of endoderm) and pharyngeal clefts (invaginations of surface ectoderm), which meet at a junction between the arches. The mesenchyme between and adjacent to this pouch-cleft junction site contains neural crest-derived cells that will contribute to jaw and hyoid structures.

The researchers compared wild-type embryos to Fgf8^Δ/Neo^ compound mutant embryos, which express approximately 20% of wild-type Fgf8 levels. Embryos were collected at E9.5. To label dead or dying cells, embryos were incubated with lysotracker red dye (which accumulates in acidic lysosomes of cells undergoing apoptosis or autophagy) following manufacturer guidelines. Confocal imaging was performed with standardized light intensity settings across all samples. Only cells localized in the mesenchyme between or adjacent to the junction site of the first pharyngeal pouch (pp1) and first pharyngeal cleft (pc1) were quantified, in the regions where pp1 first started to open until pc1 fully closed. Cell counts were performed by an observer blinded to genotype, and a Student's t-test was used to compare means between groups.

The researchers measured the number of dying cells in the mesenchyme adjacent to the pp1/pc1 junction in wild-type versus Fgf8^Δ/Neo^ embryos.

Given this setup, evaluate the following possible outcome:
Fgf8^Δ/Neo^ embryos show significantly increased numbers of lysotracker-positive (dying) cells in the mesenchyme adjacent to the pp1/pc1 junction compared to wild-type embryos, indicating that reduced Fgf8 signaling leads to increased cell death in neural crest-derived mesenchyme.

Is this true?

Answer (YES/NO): NO